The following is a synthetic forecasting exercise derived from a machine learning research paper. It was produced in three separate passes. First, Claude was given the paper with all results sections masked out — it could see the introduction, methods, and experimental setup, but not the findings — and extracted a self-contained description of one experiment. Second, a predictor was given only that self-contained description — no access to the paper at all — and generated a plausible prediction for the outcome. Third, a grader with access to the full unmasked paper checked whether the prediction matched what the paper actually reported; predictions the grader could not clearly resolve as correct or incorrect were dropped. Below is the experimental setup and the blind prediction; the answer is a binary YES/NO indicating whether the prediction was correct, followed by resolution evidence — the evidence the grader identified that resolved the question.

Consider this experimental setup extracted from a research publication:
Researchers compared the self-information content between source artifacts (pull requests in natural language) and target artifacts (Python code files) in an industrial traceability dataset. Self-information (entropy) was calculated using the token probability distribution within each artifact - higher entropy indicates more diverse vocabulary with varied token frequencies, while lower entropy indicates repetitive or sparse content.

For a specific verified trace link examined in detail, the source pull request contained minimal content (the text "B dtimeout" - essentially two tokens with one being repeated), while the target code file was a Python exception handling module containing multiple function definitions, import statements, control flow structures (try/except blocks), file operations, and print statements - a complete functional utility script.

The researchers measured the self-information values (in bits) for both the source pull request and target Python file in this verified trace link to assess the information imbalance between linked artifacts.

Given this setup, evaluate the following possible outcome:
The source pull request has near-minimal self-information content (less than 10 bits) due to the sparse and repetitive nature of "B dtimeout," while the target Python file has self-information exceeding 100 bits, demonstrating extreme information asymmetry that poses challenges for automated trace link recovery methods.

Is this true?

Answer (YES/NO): NO